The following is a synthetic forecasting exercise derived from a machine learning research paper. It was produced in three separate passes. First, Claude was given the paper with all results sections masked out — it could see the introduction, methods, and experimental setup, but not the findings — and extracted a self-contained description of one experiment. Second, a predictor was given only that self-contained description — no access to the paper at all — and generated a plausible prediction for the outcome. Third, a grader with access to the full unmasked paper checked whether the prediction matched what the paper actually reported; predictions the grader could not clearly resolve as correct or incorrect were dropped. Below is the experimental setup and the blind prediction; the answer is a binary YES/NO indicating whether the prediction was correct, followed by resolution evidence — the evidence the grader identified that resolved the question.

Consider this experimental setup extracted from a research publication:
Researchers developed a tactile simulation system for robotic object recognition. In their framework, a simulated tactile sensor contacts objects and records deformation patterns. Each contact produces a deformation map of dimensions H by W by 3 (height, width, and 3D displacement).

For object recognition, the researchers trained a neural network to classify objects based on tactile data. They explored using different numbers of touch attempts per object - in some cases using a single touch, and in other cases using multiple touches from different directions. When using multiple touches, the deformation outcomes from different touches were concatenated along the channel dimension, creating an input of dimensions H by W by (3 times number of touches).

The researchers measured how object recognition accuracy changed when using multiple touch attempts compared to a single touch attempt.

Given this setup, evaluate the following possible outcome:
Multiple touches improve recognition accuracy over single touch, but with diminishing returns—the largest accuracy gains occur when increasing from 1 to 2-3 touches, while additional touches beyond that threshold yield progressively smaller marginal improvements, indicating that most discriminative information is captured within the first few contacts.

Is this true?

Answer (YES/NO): NO